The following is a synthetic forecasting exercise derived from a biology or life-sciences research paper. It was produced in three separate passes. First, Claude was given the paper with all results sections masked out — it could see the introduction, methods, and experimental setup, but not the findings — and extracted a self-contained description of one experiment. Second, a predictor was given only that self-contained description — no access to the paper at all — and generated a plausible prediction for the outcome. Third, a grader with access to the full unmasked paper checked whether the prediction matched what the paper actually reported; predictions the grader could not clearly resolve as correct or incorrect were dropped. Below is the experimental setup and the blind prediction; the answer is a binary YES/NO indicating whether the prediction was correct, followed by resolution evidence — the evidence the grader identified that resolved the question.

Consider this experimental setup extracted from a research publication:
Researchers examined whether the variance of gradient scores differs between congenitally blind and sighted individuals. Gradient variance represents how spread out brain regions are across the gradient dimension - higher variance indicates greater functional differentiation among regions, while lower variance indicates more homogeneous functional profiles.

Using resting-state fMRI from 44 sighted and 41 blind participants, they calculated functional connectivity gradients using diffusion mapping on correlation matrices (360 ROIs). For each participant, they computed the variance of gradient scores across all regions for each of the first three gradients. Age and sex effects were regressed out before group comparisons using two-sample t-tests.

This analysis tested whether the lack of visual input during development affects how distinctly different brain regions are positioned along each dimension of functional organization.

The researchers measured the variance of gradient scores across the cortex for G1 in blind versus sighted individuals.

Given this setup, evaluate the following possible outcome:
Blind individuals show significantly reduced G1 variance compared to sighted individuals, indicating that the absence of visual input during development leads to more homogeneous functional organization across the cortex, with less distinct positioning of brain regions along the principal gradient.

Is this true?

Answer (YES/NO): NO